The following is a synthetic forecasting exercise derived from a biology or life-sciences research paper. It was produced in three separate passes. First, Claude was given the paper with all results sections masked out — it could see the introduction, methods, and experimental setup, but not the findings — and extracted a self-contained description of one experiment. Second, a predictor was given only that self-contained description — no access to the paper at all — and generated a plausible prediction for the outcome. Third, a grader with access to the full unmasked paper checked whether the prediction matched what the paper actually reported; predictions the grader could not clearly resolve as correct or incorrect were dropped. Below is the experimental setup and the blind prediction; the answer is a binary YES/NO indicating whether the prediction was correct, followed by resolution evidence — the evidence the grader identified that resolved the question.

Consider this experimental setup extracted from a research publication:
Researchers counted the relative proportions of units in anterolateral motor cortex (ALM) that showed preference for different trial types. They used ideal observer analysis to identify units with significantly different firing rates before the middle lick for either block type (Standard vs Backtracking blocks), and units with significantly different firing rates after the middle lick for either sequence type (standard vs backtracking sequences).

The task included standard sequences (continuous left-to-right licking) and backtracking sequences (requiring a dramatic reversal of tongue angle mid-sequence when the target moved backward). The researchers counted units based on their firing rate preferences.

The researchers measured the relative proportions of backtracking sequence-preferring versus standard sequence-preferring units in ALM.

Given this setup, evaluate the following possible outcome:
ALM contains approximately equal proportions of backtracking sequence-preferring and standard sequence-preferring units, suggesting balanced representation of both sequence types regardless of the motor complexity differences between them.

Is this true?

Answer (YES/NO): NO